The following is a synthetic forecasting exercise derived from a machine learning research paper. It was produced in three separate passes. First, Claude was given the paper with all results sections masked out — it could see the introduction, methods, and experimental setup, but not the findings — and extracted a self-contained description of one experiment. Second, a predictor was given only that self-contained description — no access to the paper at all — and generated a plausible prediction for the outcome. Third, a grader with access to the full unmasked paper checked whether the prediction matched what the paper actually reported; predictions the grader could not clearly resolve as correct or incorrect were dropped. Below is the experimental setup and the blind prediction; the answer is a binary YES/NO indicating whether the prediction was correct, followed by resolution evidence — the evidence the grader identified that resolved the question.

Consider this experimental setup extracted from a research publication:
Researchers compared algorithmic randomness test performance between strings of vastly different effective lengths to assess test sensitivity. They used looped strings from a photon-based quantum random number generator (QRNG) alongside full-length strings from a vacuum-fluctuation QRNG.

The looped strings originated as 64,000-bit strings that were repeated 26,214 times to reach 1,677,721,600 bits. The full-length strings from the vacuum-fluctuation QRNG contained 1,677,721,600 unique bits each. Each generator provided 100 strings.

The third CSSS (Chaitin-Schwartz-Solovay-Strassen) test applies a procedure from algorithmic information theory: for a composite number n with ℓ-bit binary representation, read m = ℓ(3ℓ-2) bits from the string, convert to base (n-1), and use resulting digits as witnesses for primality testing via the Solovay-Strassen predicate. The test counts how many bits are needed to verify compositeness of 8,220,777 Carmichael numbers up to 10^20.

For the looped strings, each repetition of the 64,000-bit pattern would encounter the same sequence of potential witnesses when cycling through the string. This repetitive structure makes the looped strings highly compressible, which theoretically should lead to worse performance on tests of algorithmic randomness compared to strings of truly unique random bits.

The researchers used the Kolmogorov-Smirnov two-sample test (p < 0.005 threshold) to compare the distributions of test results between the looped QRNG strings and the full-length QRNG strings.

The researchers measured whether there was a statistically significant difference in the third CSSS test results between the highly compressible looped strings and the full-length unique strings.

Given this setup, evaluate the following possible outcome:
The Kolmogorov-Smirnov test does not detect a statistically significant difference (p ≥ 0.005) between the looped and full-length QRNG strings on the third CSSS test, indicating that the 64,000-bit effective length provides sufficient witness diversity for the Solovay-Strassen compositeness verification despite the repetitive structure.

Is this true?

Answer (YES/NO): YES